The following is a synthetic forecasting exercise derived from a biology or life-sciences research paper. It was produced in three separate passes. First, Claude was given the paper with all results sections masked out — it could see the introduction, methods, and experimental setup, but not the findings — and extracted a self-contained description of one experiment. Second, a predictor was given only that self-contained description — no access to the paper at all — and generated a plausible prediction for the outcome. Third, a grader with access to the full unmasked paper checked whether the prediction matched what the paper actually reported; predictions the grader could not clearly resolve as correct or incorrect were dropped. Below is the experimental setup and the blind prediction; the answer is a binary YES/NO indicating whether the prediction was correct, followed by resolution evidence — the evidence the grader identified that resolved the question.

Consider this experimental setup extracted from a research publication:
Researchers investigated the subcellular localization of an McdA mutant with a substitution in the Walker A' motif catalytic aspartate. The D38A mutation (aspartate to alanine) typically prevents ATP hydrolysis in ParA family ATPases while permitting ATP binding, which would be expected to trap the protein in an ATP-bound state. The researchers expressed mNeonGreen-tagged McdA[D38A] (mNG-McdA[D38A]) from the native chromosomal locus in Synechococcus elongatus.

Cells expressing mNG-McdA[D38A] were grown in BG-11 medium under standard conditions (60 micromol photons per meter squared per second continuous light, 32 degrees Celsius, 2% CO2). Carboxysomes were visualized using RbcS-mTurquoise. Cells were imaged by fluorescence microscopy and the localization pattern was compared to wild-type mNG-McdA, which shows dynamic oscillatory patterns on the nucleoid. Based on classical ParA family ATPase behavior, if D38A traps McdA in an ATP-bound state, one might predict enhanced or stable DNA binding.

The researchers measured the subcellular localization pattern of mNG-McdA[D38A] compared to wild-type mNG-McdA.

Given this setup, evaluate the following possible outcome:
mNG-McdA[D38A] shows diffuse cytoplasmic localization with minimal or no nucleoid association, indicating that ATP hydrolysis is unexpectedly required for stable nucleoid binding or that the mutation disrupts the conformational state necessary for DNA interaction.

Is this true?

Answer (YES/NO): YES